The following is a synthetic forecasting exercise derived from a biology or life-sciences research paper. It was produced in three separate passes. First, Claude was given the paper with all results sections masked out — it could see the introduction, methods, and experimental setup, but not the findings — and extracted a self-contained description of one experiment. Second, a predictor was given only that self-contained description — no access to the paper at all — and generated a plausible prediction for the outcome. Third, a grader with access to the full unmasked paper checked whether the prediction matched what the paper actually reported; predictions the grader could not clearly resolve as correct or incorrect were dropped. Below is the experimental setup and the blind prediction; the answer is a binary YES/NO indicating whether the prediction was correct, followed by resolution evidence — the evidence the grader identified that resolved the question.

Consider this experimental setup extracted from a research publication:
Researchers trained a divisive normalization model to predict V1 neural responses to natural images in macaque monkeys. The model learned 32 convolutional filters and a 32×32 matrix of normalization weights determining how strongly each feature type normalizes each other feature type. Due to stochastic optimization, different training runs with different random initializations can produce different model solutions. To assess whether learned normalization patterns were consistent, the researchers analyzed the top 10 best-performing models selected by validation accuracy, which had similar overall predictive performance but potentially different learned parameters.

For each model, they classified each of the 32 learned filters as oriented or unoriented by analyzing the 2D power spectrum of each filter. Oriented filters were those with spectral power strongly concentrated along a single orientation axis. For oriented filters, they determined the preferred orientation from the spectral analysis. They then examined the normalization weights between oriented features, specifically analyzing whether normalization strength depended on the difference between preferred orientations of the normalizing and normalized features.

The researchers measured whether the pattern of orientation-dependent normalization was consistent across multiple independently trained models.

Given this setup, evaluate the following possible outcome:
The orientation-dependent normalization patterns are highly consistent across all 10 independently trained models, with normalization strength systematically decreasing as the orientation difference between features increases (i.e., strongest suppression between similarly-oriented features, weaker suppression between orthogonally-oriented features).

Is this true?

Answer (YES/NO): YES